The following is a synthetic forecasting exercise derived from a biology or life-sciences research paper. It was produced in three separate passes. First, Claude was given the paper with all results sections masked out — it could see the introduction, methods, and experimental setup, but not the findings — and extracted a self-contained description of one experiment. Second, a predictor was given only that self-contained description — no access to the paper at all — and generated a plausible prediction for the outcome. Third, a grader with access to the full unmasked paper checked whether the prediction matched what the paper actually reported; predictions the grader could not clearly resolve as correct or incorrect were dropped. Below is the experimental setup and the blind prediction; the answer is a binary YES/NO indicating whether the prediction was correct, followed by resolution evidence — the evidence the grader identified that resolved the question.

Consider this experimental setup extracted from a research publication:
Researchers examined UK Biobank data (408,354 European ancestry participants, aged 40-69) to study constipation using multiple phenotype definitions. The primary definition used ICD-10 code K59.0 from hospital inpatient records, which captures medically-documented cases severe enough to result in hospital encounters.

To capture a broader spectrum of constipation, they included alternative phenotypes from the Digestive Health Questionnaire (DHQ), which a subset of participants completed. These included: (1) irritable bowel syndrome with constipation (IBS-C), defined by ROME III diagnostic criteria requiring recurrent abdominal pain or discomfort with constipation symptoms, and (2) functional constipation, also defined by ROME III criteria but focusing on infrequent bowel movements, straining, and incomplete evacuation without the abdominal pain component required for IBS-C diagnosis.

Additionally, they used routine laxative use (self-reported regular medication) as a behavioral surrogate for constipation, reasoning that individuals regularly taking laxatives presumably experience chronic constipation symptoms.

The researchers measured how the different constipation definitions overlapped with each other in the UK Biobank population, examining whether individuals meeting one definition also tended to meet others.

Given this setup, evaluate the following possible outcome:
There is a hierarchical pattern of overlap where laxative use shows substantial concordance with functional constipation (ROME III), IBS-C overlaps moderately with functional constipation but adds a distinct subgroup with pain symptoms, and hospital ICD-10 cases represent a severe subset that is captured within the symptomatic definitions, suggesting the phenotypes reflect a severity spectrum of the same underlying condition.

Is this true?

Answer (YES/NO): NO